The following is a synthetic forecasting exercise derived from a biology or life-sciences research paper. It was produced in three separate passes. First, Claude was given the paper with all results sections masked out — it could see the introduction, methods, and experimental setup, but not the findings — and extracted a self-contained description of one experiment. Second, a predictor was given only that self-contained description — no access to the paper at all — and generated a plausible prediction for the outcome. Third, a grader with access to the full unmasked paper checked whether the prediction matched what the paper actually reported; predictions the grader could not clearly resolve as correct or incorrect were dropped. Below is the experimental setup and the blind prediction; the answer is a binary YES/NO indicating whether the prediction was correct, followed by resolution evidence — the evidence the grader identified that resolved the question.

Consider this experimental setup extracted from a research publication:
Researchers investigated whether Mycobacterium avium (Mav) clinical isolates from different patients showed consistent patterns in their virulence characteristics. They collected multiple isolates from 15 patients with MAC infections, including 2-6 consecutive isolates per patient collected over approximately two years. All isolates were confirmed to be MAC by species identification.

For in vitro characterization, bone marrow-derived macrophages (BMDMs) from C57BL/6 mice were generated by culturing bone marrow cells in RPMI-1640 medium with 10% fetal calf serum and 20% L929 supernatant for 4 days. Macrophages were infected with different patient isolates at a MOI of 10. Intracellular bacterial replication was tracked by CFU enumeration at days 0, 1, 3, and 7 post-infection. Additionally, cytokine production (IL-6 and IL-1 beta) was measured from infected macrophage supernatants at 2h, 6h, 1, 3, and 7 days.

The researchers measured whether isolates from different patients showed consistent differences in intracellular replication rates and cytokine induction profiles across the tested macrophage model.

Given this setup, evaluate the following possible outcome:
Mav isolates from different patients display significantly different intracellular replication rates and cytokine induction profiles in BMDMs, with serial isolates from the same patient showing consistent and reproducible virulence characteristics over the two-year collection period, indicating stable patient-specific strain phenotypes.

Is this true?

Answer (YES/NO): NO